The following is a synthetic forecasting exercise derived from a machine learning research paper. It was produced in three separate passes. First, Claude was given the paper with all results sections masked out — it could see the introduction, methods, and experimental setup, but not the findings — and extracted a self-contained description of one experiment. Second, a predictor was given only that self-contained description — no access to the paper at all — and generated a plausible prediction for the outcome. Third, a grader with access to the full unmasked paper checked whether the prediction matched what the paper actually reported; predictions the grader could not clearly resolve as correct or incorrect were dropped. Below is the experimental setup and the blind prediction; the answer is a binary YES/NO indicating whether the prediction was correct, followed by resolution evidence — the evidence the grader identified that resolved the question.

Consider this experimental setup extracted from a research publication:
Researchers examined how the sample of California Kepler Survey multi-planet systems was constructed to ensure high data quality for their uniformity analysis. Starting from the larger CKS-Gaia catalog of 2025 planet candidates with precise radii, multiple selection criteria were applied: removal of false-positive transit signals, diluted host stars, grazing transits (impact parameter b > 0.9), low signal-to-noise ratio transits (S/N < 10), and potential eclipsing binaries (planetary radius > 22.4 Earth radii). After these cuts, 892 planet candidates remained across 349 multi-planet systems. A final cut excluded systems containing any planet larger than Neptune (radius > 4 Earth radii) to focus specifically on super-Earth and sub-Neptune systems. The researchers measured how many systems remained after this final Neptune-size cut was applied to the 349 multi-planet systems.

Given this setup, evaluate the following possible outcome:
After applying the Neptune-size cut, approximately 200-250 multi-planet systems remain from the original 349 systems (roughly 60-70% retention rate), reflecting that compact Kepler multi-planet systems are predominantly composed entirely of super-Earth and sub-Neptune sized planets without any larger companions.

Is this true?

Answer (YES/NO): NO